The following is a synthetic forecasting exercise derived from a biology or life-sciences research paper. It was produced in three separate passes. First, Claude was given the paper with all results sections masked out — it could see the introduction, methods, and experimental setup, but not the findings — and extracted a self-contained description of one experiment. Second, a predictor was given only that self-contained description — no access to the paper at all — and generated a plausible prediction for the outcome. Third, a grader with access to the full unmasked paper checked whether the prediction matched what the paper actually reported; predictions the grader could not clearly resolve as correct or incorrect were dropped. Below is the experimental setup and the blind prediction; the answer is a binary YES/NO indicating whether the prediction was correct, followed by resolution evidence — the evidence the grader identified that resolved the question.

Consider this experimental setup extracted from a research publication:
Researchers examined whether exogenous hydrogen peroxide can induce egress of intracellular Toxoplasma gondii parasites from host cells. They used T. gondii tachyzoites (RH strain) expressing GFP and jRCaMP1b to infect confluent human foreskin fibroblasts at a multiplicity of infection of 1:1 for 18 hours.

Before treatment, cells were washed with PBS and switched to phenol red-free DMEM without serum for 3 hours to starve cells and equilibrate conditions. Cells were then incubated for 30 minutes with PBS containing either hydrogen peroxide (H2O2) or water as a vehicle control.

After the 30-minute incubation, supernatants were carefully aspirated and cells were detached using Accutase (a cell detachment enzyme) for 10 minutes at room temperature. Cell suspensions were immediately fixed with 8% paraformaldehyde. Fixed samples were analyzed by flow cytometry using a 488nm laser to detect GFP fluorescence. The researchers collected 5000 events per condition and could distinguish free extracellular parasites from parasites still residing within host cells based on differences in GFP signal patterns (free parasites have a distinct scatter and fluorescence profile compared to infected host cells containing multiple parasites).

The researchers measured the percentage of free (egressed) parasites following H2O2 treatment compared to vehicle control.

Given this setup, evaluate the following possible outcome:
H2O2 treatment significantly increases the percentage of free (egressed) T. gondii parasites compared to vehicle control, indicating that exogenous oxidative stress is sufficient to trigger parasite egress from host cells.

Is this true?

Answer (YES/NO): YES